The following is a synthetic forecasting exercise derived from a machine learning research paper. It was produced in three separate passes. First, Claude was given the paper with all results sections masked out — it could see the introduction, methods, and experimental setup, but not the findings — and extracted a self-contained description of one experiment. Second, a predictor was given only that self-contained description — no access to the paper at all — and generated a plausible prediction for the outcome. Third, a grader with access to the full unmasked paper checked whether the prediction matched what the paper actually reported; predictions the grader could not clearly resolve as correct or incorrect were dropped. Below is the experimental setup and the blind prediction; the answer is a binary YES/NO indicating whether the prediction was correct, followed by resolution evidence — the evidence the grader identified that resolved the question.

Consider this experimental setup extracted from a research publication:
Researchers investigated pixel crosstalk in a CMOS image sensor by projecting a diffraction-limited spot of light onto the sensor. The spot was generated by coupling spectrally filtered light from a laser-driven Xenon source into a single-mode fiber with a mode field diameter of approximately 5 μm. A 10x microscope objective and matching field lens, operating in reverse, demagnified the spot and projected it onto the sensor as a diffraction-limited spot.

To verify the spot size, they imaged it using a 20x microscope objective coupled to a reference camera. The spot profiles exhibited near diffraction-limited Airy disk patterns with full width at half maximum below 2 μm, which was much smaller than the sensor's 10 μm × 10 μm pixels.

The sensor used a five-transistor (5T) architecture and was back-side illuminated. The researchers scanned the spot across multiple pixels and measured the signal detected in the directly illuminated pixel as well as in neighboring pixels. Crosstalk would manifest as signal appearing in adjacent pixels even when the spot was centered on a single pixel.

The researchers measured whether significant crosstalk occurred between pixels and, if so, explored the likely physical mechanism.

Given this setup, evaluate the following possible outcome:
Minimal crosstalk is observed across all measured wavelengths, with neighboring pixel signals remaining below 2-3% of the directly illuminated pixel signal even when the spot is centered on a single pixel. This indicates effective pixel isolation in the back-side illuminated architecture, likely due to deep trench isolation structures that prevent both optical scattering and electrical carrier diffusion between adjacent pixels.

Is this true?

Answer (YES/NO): NO